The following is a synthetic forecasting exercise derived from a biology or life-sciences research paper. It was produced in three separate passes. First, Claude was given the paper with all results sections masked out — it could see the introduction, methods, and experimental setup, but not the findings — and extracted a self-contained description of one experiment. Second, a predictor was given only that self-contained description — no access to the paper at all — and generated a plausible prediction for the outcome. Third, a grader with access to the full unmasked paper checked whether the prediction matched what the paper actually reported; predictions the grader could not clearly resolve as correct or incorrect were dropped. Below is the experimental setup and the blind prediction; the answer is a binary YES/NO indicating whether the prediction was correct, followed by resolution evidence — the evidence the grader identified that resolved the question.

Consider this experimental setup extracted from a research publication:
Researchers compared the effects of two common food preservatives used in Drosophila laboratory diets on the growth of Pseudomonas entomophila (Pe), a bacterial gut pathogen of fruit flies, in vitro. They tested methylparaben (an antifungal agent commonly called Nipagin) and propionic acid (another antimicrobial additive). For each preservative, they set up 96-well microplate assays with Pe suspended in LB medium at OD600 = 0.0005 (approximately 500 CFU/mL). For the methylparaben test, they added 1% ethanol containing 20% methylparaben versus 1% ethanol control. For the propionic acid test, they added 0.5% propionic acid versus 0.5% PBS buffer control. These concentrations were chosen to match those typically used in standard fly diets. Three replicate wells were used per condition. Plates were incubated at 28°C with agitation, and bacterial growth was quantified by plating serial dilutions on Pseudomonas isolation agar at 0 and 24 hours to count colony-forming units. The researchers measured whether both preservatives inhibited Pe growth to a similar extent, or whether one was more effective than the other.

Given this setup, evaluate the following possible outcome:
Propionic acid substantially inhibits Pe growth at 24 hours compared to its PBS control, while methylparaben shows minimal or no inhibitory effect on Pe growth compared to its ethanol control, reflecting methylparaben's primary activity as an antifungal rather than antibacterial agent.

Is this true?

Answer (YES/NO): NO